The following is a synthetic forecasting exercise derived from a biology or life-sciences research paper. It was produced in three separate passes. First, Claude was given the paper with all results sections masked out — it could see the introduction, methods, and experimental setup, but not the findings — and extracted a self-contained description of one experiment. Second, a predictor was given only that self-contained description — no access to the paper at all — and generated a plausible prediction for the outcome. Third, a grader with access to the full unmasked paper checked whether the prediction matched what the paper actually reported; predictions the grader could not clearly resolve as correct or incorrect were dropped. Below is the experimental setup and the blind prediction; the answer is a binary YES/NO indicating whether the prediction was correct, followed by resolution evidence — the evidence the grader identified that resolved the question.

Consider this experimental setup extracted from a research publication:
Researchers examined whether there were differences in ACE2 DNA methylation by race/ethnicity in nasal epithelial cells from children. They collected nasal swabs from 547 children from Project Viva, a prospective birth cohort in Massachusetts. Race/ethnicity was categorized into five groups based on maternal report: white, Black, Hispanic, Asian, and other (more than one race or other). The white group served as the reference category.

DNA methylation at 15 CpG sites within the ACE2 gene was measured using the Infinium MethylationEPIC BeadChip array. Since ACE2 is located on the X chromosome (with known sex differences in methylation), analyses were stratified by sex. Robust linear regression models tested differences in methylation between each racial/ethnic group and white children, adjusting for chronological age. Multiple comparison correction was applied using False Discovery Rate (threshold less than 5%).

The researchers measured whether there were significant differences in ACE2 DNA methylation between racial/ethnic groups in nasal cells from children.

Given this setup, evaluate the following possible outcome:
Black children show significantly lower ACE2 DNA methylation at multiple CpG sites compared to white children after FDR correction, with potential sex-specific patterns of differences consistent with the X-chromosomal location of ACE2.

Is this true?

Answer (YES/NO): YES